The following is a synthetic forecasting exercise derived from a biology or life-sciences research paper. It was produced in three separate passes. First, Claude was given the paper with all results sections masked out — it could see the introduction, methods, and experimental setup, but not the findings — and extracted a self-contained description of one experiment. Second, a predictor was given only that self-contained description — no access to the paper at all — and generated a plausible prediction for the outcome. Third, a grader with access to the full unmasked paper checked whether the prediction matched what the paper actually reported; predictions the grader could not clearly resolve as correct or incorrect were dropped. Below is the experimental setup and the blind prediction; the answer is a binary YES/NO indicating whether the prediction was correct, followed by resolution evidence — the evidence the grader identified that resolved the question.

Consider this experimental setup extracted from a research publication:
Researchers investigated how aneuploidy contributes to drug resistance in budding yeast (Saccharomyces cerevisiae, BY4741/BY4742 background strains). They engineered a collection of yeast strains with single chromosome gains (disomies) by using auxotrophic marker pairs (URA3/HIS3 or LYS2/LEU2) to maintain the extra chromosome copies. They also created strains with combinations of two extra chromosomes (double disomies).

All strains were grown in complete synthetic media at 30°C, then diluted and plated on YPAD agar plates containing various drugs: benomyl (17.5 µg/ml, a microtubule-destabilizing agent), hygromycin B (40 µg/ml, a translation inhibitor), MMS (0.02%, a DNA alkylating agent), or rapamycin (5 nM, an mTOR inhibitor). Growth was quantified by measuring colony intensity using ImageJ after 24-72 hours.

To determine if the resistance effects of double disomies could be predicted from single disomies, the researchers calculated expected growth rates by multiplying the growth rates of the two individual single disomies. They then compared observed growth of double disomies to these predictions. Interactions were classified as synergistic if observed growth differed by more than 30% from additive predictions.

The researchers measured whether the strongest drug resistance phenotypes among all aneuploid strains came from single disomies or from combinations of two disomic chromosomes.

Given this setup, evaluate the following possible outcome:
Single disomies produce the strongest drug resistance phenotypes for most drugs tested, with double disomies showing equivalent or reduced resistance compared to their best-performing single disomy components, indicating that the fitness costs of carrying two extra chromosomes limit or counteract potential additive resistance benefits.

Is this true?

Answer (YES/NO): NO